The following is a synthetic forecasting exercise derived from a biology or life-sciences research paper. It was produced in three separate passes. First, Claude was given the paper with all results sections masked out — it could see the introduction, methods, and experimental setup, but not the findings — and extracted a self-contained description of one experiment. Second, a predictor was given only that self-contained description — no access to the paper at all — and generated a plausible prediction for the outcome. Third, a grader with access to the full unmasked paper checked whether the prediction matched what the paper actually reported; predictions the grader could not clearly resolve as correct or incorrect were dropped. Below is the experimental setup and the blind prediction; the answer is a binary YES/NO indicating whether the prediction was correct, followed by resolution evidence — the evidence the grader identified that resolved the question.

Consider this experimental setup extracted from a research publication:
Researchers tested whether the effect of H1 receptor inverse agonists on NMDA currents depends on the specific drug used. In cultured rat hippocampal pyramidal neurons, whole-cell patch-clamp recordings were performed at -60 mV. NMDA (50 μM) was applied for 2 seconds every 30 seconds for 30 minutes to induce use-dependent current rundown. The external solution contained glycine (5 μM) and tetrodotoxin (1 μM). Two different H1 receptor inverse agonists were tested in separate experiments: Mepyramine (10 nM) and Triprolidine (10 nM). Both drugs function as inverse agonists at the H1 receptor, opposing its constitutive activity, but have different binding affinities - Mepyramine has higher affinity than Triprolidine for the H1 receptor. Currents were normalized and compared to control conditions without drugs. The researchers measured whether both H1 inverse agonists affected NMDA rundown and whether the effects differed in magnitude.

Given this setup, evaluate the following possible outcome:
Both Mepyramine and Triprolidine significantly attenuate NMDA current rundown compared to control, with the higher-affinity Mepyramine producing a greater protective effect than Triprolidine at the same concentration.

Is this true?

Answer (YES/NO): YES